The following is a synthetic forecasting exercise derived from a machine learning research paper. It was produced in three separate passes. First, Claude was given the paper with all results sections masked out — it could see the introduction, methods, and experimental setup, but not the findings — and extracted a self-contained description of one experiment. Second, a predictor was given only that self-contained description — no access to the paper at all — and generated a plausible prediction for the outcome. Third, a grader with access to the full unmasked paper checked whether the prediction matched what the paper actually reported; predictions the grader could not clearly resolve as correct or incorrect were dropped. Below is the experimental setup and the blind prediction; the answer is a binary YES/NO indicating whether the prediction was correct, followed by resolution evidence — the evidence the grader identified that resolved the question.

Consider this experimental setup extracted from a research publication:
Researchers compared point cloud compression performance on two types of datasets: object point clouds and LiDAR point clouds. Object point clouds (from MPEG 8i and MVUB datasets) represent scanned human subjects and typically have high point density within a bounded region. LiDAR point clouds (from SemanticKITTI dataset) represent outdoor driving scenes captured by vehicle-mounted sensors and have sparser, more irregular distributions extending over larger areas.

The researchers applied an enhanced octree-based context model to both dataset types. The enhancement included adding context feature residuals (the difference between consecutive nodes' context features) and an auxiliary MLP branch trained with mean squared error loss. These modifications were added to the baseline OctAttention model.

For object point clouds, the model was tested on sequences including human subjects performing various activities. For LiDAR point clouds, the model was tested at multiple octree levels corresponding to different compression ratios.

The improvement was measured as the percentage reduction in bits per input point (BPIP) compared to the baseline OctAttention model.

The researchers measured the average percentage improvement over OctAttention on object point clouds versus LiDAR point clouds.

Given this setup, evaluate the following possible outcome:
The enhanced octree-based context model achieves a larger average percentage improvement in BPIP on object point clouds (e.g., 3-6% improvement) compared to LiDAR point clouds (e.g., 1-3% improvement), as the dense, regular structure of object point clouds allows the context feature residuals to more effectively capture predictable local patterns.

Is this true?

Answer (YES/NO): NO